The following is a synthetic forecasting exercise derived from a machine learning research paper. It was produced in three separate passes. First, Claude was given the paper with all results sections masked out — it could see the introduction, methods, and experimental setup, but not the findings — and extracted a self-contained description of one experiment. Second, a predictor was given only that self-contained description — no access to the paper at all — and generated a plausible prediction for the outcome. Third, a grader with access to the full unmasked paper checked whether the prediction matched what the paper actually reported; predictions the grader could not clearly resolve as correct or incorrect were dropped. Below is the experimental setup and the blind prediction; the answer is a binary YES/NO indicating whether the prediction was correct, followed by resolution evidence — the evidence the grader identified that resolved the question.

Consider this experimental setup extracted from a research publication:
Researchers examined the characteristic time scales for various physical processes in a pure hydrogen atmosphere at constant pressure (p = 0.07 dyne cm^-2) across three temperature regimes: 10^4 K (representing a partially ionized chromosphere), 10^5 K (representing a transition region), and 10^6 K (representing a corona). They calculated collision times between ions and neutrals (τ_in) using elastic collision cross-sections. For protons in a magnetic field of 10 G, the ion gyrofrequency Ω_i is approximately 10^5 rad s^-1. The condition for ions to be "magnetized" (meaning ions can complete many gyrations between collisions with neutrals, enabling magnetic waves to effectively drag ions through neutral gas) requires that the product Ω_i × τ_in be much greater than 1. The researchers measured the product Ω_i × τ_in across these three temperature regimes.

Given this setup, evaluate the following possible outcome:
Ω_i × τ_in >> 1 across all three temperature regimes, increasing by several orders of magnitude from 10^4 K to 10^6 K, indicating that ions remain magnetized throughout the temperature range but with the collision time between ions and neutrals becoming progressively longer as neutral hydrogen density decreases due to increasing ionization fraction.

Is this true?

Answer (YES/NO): YES